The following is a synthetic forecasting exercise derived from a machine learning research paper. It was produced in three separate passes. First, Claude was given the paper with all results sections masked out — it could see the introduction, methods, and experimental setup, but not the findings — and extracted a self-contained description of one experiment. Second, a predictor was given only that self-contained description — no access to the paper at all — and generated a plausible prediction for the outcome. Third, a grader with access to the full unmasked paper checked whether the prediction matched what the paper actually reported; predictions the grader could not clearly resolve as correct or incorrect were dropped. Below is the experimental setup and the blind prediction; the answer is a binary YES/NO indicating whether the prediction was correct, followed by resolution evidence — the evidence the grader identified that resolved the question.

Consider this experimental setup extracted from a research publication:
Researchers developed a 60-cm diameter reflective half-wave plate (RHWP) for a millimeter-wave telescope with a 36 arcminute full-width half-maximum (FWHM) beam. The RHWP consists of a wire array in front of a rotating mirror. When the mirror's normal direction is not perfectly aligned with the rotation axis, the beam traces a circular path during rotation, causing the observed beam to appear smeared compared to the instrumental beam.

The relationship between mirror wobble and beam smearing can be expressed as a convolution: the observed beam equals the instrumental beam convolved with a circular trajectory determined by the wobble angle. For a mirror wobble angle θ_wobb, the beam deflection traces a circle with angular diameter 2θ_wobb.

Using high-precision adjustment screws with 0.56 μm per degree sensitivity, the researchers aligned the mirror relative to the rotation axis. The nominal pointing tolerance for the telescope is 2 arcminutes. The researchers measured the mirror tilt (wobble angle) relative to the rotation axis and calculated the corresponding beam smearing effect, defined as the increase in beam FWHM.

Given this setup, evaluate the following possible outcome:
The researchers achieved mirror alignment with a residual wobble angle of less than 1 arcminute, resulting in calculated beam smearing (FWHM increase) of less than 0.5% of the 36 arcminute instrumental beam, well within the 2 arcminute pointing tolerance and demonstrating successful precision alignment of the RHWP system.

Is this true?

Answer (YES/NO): YES